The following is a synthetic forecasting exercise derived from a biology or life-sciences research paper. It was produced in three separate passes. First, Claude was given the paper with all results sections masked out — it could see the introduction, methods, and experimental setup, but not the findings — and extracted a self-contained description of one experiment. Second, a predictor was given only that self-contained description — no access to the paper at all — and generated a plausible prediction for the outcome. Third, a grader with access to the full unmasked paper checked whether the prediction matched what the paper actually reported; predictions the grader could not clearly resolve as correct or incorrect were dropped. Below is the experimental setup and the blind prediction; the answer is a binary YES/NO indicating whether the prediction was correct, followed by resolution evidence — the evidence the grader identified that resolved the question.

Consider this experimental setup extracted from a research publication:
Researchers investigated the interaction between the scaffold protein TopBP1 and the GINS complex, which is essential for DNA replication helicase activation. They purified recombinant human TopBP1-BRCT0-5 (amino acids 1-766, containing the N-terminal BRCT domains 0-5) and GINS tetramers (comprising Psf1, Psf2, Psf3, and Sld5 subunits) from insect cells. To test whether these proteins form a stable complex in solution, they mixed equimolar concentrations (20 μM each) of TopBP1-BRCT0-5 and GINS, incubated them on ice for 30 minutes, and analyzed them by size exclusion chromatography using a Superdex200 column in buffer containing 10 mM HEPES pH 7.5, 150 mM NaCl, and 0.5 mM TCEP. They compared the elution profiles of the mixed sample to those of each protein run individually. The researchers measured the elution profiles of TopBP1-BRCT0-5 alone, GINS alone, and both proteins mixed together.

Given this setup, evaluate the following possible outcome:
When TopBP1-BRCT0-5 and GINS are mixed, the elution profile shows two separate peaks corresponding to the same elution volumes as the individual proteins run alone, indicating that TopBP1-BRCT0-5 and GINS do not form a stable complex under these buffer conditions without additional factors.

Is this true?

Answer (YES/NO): NO